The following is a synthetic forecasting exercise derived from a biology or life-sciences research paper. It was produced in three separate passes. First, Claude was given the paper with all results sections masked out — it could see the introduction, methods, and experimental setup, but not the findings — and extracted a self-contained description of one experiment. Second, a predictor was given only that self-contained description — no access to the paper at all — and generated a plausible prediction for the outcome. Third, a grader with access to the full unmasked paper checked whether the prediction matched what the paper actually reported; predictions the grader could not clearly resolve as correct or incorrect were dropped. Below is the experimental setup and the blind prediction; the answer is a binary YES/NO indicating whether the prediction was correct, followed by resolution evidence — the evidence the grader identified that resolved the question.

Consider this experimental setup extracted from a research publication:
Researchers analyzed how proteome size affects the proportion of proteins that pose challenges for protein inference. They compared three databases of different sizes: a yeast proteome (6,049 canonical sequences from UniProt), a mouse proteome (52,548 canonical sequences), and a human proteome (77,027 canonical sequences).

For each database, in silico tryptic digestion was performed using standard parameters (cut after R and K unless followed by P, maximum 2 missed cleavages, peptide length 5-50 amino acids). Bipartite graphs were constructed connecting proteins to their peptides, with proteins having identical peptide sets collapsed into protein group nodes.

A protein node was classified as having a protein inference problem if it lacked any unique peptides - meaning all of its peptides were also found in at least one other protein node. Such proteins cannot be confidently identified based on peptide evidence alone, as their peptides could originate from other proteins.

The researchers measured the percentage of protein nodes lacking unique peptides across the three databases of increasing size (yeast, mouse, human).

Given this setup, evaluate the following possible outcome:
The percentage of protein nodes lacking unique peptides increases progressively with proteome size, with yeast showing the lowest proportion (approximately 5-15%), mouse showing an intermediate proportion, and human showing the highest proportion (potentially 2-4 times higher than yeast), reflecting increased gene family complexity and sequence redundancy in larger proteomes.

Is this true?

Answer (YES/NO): NO